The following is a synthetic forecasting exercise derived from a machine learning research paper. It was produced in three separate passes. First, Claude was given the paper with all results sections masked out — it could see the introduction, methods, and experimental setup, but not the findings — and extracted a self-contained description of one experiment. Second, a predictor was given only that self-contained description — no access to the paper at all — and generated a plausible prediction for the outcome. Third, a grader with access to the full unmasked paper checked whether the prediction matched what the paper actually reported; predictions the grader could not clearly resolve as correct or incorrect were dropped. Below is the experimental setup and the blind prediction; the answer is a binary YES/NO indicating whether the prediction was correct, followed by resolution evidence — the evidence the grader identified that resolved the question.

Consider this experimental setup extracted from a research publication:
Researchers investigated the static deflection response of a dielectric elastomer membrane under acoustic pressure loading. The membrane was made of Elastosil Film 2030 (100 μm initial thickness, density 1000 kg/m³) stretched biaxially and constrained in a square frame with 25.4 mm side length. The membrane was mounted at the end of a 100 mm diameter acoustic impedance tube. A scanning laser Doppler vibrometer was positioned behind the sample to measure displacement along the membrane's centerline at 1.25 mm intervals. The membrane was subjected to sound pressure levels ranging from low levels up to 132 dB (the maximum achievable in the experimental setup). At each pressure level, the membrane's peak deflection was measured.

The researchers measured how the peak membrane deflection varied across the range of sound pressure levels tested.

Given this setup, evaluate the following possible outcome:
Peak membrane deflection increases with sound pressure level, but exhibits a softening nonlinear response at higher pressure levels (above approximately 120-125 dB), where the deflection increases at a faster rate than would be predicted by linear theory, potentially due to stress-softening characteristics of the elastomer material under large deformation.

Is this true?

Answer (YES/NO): NO